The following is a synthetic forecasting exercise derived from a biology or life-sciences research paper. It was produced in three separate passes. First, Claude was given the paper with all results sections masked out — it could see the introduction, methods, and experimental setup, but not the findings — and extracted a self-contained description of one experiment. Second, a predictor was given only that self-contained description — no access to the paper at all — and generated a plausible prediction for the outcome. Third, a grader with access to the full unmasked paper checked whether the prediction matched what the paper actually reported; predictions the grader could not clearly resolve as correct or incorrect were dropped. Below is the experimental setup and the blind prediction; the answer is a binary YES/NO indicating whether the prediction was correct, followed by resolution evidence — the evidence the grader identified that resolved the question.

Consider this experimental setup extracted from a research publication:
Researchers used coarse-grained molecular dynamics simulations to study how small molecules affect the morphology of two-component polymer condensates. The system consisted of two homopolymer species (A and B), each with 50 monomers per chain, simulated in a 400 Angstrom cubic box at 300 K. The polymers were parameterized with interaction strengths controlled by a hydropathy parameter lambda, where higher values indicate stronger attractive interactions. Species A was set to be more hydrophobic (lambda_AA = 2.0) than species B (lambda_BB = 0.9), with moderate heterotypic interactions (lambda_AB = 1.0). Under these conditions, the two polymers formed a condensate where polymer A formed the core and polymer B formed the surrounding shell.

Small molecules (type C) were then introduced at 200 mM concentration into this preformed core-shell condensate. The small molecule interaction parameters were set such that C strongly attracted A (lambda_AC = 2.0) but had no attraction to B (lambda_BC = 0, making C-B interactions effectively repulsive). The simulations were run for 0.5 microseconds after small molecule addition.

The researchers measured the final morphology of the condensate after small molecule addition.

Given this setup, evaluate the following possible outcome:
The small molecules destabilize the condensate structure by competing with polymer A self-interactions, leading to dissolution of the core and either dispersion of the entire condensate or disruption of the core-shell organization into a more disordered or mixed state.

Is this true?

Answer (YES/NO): NO